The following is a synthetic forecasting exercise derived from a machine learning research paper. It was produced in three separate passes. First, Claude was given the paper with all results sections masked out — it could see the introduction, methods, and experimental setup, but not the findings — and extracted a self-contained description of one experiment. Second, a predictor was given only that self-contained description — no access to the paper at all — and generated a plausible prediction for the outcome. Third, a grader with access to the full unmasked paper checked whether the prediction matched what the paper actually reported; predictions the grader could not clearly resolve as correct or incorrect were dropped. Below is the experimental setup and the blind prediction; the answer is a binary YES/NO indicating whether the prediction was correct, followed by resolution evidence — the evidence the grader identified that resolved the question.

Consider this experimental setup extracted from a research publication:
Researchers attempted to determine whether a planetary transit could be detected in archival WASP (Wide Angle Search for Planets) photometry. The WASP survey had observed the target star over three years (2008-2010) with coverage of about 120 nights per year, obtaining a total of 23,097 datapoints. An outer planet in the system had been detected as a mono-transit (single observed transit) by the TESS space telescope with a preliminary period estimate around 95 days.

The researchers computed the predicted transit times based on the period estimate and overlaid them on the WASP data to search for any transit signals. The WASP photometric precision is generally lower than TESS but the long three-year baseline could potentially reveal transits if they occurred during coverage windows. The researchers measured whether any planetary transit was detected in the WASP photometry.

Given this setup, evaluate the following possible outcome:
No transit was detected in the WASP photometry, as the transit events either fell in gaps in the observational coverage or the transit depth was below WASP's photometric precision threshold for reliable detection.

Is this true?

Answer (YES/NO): YES